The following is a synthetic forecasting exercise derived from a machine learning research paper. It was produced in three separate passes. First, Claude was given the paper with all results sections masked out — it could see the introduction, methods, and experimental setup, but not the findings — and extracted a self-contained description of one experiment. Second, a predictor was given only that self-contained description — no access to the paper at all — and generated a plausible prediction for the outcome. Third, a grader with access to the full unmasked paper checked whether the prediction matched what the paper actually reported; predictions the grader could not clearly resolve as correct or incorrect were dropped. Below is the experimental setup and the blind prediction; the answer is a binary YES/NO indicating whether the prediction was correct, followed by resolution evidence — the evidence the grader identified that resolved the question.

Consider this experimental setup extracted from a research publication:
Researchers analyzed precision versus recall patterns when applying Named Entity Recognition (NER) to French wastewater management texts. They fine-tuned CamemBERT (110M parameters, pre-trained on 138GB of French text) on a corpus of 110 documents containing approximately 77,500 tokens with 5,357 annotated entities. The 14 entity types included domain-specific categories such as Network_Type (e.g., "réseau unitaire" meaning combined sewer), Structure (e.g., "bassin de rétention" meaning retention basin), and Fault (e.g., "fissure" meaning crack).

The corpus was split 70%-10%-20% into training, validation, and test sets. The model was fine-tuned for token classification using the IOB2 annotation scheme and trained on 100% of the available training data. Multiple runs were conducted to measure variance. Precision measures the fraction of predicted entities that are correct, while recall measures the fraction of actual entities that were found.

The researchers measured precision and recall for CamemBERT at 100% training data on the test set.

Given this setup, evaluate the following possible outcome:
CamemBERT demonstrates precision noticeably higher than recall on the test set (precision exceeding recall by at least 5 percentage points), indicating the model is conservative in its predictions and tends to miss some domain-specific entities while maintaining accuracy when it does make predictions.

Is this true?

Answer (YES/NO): NO